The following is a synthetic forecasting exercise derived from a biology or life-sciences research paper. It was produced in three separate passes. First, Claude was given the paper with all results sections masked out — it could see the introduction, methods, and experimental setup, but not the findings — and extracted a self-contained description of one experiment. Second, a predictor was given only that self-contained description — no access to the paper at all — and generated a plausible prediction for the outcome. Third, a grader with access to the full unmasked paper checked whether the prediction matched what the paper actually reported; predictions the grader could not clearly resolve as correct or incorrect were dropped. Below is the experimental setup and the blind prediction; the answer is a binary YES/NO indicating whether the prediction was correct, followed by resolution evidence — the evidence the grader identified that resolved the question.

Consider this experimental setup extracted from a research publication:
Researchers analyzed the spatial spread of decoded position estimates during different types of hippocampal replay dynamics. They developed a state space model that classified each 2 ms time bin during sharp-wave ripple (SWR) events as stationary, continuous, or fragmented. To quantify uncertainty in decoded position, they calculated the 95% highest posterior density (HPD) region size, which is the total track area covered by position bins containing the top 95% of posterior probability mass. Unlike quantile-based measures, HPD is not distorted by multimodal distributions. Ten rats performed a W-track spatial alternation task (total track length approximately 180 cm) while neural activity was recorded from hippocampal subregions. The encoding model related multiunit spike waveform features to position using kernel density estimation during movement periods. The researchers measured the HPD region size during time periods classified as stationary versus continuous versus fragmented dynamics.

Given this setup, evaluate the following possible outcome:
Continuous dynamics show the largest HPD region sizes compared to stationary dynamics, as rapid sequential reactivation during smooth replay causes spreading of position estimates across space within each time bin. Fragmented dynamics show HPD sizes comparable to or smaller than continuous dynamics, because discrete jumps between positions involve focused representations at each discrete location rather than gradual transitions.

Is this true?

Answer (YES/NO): NO